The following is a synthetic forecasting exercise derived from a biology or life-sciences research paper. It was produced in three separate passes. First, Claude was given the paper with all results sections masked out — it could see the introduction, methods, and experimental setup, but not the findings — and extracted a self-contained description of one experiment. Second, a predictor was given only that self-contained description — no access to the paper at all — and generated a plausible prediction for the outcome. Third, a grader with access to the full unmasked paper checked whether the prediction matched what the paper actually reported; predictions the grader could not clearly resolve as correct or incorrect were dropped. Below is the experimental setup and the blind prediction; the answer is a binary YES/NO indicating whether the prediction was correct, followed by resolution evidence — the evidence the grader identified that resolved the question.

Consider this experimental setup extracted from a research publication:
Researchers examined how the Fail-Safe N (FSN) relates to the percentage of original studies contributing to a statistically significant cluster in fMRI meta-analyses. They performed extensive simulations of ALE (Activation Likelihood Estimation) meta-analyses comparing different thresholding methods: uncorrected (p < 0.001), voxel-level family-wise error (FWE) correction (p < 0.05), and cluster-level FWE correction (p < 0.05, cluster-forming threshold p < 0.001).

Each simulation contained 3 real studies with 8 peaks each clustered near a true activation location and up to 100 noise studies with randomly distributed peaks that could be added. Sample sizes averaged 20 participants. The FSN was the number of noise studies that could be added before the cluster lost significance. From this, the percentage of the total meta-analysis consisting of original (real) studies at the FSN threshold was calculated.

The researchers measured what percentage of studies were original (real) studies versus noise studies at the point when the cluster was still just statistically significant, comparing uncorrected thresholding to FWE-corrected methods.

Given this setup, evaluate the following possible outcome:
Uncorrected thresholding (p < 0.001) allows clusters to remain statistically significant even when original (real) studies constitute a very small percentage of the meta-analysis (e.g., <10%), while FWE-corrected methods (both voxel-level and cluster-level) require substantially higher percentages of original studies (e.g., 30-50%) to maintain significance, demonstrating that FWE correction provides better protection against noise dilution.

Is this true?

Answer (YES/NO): NO